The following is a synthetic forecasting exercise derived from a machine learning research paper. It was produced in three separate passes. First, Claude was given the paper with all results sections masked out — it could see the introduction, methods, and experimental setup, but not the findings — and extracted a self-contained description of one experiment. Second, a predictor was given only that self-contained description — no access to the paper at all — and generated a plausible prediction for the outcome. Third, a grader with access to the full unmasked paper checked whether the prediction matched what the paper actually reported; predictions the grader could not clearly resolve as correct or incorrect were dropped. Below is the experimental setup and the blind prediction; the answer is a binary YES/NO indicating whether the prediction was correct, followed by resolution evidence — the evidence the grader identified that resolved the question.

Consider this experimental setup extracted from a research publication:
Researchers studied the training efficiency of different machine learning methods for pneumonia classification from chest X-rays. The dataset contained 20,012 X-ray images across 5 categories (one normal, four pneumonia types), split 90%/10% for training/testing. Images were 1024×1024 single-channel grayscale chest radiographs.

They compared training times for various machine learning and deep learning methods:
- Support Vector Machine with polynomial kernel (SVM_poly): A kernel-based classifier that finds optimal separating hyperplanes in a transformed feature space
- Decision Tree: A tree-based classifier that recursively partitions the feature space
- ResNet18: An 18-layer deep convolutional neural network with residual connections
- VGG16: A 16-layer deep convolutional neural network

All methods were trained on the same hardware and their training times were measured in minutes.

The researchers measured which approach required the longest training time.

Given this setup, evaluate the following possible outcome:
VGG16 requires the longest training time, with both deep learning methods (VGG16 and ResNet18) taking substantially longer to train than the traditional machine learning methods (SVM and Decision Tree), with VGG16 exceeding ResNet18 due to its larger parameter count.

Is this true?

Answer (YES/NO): NO